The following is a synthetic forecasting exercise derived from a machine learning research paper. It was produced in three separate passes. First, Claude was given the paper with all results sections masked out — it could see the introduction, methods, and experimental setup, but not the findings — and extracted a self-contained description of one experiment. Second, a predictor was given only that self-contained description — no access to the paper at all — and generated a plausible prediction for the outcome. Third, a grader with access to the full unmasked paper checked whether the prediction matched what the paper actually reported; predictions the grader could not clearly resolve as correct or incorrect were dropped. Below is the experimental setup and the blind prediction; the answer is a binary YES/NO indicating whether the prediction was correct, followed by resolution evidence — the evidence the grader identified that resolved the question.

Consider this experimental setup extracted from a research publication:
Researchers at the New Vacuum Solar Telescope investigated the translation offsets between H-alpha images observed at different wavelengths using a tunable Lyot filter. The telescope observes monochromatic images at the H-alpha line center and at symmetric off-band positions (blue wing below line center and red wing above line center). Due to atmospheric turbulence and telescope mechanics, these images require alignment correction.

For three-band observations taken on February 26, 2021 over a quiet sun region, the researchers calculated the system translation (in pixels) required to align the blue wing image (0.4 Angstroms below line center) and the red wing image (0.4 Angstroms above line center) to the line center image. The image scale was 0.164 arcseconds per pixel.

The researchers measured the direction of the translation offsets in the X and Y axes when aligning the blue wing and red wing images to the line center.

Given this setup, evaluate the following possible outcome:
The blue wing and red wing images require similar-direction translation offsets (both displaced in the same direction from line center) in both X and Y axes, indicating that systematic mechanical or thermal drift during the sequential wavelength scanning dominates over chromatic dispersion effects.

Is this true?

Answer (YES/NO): NO